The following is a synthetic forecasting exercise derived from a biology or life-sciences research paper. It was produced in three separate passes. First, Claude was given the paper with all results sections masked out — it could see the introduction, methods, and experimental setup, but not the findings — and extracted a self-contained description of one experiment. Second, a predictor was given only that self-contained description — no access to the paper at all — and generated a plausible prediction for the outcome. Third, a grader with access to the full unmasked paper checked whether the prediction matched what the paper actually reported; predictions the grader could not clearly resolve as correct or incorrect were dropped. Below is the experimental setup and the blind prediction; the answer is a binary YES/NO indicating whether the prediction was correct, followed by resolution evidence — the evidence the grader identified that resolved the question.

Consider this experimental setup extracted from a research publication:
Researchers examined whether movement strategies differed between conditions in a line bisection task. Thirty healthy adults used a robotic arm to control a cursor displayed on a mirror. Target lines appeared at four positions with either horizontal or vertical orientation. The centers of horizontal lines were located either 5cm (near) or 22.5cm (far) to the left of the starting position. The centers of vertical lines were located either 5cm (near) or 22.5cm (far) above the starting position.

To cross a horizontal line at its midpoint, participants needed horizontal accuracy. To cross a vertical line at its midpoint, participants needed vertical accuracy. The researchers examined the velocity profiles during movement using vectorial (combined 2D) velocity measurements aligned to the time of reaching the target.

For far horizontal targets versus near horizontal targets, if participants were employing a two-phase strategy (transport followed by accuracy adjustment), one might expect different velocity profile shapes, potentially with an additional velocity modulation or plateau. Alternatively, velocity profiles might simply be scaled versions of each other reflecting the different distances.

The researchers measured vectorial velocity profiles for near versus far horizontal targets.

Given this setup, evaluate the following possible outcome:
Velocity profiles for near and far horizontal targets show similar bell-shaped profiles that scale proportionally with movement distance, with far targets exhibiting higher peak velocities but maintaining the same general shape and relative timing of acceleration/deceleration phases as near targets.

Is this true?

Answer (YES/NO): NO